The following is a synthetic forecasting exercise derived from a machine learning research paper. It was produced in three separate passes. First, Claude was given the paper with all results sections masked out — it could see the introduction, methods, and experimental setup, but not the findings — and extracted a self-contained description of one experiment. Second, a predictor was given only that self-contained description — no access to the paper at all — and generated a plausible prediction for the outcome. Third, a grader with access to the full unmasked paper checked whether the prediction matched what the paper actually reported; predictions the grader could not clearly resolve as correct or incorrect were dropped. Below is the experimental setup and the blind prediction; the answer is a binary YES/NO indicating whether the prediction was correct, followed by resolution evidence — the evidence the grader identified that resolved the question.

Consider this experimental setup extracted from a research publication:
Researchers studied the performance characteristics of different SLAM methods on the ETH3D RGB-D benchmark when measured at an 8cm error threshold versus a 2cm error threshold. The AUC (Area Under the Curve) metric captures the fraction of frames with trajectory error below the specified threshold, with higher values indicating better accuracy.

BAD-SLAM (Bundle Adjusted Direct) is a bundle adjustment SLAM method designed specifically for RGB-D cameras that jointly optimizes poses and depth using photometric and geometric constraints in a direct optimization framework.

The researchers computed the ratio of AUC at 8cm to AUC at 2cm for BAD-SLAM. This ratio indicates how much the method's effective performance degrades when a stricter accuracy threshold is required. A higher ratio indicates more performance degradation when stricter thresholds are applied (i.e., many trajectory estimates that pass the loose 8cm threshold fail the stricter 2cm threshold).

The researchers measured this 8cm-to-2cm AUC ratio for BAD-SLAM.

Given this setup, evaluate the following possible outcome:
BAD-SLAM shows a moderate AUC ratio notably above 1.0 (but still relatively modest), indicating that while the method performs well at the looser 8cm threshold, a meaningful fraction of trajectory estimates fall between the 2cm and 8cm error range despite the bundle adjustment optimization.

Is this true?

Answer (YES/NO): NO